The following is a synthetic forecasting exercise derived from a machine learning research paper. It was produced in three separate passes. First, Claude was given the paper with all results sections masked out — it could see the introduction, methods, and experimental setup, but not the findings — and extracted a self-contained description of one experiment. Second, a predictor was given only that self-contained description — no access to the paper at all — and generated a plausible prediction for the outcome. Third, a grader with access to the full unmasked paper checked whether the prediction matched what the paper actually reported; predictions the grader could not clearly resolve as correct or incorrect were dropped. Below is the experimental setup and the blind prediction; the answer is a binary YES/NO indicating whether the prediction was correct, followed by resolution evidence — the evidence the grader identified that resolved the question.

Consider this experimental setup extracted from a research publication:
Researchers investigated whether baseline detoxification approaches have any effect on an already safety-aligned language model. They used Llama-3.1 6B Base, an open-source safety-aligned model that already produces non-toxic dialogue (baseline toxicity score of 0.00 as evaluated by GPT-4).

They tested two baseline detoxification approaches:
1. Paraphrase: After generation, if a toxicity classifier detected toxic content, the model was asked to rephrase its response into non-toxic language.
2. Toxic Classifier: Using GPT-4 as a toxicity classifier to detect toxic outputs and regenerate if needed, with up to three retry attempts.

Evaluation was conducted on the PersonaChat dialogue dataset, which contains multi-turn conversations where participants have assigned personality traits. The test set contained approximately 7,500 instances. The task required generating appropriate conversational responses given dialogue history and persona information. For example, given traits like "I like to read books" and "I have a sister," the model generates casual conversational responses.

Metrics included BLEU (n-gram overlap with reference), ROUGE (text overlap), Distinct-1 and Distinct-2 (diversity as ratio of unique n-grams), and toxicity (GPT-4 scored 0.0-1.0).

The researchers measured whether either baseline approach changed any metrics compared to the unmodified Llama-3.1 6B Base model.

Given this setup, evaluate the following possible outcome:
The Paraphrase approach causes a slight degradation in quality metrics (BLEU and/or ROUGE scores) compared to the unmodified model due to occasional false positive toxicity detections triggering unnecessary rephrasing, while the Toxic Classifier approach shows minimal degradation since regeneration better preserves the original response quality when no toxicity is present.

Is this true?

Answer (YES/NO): NO